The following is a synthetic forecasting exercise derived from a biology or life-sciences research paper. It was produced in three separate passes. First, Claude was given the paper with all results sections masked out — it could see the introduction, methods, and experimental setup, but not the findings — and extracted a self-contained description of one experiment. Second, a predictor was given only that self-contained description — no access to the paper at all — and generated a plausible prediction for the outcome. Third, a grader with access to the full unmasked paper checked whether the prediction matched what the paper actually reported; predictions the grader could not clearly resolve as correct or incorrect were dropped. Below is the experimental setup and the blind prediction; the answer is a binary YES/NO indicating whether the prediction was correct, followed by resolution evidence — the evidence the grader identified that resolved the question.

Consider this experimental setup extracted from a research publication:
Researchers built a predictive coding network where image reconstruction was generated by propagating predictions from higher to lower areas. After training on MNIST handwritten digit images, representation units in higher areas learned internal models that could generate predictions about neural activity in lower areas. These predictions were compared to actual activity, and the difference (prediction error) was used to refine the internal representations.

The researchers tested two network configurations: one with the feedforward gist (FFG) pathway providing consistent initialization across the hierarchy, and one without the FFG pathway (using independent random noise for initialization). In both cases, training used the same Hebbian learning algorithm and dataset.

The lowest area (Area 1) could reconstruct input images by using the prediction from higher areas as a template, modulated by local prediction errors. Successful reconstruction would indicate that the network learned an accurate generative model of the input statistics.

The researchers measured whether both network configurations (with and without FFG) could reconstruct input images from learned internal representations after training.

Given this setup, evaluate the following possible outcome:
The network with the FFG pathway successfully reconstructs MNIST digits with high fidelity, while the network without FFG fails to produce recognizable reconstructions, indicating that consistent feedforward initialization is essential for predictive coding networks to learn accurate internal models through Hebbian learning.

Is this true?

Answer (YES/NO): NO